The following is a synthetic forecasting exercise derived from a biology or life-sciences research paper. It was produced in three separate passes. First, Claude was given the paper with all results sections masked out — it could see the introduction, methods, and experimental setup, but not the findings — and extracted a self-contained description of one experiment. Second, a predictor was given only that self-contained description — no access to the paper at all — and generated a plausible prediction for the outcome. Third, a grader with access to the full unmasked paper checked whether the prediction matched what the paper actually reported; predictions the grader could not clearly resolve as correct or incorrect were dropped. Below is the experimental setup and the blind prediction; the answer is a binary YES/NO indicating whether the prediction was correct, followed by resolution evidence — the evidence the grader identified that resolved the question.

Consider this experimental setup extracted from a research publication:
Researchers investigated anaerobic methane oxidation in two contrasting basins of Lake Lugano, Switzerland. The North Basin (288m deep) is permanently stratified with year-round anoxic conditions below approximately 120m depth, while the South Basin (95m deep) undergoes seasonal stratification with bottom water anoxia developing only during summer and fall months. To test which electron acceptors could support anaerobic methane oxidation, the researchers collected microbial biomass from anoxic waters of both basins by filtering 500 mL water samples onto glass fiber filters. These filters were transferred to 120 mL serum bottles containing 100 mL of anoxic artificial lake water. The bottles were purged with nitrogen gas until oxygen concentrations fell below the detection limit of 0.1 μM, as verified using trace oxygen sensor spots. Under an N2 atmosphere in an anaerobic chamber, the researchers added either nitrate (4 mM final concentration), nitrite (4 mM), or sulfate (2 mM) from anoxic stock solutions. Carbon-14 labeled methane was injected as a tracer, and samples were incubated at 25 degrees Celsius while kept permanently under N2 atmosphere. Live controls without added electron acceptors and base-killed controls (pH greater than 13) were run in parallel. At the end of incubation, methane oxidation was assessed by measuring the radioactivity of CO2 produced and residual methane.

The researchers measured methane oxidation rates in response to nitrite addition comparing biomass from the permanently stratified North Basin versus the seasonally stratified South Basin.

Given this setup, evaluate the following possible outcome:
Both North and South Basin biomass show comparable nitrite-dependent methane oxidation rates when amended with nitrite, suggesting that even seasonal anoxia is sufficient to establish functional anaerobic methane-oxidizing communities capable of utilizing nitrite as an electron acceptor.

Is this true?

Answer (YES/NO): NO